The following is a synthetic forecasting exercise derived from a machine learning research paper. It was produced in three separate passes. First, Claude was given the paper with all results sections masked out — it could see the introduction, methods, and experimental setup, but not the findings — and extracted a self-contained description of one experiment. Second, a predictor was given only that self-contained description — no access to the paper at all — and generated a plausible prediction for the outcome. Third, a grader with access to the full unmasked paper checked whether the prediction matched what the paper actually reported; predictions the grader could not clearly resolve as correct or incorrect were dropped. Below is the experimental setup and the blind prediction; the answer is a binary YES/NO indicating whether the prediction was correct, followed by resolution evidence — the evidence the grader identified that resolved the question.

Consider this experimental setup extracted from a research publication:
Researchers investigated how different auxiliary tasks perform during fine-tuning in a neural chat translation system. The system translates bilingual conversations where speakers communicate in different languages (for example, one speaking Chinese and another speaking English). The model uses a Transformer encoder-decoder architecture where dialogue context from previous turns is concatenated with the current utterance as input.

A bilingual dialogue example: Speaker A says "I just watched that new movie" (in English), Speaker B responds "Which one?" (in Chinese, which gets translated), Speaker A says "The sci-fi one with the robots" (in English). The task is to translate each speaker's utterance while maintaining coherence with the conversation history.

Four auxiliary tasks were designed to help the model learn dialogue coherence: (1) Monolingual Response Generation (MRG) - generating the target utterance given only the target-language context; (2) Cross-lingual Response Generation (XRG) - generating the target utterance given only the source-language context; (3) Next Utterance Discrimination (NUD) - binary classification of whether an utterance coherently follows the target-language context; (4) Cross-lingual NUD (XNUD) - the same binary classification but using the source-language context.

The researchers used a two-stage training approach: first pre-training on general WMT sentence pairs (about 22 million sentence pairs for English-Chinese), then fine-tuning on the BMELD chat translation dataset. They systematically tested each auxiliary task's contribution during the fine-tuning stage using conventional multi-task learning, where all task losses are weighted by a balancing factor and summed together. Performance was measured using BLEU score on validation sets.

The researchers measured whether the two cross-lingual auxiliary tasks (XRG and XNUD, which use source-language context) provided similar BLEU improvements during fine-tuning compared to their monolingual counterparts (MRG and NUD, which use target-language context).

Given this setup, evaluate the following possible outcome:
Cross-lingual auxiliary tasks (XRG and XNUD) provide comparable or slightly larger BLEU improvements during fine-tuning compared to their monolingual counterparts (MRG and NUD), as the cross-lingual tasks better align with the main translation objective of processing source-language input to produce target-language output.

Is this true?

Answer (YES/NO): NO